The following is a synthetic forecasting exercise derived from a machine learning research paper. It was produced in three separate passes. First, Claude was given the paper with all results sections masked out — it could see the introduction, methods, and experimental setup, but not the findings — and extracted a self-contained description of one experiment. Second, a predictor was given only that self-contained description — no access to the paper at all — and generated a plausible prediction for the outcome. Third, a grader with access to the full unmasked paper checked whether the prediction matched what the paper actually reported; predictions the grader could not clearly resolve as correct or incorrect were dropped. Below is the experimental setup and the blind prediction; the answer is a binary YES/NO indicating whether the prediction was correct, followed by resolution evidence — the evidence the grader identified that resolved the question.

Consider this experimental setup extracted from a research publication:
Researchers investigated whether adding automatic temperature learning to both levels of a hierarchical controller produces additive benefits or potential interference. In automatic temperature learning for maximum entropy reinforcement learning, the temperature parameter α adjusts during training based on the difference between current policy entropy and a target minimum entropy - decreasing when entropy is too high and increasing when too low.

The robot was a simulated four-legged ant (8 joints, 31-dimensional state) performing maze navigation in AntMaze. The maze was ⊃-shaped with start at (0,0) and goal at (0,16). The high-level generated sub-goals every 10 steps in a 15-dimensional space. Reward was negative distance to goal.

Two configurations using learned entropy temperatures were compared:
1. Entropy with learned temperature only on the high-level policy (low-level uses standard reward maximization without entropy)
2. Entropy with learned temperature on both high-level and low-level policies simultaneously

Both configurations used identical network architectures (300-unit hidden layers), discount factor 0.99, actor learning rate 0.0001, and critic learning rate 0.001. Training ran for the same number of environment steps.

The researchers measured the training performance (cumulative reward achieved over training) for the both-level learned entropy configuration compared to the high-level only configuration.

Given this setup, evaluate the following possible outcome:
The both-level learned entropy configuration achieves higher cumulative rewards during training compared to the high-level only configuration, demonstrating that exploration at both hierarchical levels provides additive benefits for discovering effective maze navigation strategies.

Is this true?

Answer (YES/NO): NO